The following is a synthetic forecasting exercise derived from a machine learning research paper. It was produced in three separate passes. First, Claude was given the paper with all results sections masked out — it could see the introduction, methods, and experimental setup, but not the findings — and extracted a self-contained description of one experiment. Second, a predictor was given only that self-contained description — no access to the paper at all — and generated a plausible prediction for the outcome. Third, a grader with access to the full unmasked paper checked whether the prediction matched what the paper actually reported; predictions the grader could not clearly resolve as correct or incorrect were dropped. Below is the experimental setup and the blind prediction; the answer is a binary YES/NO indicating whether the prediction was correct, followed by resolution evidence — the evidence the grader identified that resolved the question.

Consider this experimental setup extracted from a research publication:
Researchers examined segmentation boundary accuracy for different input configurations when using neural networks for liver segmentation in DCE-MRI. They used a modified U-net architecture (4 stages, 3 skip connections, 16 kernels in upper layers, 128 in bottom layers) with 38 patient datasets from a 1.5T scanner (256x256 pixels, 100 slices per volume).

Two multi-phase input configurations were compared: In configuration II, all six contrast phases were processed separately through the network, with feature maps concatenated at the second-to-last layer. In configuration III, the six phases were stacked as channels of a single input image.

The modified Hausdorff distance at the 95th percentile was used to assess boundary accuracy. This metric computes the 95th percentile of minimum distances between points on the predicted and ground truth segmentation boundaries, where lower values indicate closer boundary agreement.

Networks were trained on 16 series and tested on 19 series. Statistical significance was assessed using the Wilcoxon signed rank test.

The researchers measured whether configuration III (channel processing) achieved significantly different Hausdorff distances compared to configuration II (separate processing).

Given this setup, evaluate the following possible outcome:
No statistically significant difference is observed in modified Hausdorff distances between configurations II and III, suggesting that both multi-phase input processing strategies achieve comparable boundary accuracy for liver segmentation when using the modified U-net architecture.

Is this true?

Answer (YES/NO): NO